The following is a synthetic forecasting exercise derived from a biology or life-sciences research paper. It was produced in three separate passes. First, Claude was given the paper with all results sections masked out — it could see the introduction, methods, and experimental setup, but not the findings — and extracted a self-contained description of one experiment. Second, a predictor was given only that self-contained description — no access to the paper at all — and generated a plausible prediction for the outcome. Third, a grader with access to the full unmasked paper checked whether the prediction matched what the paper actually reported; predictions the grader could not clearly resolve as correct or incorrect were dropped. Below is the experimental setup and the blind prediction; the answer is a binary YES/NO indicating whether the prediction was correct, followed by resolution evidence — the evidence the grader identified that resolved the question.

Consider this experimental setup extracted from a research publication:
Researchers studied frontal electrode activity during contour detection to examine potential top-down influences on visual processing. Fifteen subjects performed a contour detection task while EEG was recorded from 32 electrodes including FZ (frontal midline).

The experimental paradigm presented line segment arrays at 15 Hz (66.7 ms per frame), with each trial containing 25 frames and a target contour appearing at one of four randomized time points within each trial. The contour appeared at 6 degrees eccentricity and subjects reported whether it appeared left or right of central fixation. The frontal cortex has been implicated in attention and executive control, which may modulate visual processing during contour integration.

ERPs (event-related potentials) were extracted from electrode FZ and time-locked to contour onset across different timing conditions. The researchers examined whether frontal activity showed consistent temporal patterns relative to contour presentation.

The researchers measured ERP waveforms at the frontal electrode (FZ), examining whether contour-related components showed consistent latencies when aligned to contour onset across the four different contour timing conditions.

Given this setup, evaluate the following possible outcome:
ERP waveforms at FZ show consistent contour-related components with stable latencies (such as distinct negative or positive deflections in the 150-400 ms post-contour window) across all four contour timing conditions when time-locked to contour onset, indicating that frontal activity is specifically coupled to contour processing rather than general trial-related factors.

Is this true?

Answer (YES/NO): YES